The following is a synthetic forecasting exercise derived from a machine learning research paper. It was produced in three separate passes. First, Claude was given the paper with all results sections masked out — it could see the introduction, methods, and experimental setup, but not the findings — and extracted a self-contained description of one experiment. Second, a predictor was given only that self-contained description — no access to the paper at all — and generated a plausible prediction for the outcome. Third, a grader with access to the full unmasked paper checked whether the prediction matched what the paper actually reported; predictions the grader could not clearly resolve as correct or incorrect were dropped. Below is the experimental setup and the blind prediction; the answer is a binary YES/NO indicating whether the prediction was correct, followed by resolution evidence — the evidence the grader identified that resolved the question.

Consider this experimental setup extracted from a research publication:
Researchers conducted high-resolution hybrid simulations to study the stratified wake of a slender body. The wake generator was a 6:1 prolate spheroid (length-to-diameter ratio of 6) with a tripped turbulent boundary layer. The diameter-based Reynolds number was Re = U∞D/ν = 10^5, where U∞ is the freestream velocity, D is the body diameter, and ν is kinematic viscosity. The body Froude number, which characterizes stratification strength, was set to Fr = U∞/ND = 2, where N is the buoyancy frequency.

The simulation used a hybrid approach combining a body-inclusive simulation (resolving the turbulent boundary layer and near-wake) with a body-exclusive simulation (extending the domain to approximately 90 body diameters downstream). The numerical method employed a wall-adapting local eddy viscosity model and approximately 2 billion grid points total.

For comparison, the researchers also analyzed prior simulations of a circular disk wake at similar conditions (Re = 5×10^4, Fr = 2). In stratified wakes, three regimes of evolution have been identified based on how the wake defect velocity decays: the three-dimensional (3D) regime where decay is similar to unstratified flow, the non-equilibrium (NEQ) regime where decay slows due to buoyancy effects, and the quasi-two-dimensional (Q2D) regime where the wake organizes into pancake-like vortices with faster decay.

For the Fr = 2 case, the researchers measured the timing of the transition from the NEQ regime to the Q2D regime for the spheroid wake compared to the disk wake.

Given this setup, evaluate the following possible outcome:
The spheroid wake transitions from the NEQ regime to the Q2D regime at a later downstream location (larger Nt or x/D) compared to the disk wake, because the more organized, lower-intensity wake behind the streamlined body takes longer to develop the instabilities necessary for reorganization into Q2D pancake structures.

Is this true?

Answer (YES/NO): NO